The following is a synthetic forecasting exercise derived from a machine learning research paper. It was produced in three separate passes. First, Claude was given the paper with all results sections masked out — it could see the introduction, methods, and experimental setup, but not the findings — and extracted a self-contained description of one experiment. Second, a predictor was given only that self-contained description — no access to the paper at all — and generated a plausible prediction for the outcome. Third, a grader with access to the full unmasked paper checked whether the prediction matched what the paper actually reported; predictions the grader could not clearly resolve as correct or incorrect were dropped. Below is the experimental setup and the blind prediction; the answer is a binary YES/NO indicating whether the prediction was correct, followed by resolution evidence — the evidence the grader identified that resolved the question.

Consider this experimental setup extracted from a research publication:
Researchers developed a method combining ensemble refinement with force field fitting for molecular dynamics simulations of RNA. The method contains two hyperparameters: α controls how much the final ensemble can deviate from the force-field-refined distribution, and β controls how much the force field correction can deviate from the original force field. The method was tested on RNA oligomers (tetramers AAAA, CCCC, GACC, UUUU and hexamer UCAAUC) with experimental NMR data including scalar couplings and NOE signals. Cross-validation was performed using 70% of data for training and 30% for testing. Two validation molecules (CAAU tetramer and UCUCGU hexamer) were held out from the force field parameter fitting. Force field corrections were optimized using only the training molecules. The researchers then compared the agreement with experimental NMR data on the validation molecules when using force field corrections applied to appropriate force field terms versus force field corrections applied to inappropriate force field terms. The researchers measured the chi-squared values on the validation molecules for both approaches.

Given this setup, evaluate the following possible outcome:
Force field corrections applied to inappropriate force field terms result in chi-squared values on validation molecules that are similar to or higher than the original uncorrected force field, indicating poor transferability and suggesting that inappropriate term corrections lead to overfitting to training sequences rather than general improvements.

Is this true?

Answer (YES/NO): NO